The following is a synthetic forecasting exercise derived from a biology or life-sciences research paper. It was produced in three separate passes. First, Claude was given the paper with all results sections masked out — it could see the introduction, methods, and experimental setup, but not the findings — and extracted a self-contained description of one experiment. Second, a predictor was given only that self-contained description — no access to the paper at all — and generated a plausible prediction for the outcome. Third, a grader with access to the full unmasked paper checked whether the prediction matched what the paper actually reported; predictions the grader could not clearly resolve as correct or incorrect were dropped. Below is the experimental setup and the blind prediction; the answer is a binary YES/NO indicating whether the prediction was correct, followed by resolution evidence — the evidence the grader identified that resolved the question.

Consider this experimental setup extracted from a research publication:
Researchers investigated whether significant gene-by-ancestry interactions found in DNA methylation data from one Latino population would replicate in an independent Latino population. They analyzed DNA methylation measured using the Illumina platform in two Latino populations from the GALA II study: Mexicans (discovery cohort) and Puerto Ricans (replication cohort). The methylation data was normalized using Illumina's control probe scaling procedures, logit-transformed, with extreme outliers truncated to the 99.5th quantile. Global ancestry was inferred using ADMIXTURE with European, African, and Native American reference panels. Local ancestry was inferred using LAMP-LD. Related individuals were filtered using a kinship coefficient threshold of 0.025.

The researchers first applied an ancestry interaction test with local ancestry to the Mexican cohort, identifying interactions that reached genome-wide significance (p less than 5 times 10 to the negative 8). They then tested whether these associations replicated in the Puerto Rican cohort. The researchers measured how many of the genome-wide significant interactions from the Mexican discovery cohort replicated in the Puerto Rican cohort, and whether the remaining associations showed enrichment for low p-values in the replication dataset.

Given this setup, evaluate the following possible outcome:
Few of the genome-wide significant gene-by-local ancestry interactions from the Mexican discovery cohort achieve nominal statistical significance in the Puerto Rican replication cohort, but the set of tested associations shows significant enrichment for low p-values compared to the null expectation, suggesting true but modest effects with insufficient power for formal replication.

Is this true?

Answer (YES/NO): NO